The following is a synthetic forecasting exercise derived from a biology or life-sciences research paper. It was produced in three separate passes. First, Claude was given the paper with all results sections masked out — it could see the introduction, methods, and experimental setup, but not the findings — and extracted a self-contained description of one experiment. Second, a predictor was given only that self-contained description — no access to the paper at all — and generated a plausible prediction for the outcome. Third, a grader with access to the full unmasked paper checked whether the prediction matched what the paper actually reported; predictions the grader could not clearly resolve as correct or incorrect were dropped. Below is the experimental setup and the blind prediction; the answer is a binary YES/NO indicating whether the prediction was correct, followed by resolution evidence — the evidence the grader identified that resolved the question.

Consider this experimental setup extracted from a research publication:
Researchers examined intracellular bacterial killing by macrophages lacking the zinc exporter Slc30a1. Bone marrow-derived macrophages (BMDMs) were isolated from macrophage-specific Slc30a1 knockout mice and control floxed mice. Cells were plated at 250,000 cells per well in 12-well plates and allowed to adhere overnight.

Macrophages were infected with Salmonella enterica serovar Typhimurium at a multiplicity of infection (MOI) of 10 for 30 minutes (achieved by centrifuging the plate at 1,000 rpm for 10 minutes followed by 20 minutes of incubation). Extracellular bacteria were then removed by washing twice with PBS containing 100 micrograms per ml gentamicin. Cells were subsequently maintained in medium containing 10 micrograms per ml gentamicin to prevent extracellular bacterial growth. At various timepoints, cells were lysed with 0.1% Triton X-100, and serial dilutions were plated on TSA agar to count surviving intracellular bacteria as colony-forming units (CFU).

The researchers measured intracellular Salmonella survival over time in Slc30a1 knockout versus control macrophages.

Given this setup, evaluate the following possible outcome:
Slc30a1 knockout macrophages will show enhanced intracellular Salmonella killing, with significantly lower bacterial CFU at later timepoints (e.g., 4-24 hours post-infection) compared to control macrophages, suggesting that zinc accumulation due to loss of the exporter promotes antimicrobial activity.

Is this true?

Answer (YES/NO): NO